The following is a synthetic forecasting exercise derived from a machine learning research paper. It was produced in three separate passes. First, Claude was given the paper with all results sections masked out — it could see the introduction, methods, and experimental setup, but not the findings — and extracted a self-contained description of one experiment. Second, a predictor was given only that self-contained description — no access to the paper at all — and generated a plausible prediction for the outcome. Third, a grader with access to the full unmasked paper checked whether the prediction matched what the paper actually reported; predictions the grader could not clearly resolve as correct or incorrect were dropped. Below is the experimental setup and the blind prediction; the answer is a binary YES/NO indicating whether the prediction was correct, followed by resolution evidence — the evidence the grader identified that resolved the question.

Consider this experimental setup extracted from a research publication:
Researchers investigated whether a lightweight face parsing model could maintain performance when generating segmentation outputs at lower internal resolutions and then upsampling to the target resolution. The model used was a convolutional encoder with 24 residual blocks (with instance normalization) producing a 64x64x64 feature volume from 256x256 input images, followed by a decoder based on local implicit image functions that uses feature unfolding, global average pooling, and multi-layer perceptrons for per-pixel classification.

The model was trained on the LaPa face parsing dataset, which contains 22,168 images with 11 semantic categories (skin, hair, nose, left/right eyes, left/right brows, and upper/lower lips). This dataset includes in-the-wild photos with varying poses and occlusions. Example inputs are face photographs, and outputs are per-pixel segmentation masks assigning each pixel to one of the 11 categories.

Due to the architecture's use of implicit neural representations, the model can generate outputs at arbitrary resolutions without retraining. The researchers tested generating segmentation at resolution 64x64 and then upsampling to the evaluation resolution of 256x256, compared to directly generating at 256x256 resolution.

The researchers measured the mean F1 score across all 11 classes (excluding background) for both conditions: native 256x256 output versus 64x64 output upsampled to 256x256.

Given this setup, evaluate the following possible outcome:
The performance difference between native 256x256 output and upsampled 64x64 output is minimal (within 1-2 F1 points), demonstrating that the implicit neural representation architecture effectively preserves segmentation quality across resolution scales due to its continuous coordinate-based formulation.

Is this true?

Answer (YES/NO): NO